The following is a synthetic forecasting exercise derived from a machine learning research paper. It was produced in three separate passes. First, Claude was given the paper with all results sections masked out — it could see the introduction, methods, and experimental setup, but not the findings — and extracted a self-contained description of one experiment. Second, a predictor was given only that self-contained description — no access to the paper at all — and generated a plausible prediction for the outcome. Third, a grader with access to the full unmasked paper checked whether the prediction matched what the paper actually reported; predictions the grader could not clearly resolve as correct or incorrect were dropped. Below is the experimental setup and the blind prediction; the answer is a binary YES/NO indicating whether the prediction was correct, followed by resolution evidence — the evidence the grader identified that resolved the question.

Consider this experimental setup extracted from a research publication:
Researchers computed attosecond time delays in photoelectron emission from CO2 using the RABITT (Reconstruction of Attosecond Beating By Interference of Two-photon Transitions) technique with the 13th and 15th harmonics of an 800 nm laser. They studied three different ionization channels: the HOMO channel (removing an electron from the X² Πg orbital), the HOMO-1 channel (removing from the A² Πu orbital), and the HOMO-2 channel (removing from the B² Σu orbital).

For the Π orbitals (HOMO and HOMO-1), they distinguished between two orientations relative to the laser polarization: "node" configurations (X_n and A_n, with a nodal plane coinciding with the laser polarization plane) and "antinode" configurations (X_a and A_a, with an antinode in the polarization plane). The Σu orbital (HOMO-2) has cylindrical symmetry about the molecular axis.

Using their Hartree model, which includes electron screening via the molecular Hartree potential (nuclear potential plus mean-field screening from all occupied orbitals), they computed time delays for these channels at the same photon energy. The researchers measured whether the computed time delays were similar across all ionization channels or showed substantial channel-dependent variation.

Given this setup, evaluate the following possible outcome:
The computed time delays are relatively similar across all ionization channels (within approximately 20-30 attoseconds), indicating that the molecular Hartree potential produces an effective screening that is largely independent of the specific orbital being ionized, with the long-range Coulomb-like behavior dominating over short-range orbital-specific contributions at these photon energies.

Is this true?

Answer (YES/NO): NO